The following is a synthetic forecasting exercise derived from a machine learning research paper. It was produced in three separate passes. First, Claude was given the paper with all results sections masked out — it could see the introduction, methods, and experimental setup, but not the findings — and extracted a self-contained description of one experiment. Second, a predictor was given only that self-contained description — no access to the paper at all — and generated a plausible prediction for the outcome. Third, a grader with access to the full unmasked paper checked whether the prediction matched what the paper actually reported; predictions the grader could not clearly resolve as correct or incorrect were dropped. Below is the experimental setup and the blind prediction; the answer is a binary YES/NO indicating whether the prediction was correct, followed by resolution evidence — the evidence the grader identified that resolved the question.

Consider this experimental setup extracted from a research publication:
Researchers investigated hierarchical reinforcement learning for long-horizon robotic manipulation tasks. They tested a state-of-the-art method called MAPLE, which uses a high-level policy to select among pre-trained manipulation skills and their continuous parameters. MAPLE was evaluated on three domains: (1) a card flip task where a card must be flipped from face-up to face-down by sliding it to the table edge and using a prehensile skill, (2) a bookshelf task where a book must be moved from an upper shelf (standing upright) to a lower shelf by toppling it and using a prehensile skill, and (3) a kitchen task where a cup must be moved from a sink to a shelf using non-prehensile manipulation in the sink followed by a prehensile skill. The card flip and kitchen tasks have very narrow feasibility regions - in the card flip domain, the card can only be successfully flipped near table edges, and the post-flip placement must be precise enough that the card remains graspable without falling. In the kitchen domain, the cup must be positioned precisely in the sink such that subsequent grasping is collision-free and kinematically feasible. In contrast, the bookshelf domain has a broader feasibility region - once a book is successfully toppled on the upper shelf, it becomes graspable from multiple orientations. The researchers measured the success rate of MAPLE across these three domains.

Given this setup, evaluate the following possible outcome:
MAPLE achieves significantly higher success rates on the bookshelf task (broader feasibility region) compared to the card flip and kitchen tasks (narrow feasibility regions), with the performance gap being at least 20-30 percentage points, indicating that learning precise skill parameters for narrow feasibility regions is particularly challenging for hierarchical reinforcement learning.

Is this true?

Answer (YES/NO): YES